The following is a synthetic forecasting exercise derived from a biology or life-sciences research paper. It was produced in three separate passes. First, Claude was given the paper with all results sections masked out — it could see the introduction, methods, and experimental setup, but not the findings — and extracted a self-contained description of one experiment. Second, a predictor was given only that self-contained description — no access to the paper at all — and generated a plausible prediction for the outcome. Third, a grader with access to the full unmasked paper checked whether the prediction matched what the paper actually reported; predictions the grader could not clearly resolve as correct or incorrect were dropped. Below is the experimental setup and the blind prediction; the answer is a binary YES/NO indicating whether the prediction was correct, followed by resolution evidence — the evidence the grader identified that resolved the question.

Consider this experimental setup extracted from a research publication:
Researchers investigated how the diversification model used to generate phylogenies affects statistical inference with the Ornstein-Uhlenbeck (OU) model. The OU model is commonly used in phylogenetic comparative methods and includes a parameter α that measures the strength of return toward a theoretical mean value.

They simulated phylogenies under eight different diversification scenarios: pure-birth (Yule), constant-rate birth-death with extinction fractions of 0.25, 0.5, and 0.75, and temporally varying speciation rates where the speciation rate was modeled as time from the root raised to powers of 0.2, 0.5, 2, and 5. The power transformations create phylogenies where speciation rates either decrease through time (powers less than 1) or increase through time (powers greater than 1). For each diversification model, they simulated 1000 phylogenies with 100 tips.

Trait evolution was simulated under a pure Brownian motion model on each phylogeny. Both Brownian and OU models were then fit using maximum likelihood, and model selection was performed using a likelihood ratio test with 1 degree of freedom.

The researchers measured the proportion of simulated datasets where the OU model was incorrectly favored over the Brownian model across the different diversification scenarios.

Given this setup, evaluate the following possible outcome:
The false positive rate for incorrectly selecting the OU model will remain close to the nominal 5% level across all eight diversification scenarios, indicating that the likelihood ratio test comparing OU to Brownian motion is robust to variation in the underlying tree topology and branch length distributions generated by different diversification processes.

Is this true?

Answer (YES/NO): NO